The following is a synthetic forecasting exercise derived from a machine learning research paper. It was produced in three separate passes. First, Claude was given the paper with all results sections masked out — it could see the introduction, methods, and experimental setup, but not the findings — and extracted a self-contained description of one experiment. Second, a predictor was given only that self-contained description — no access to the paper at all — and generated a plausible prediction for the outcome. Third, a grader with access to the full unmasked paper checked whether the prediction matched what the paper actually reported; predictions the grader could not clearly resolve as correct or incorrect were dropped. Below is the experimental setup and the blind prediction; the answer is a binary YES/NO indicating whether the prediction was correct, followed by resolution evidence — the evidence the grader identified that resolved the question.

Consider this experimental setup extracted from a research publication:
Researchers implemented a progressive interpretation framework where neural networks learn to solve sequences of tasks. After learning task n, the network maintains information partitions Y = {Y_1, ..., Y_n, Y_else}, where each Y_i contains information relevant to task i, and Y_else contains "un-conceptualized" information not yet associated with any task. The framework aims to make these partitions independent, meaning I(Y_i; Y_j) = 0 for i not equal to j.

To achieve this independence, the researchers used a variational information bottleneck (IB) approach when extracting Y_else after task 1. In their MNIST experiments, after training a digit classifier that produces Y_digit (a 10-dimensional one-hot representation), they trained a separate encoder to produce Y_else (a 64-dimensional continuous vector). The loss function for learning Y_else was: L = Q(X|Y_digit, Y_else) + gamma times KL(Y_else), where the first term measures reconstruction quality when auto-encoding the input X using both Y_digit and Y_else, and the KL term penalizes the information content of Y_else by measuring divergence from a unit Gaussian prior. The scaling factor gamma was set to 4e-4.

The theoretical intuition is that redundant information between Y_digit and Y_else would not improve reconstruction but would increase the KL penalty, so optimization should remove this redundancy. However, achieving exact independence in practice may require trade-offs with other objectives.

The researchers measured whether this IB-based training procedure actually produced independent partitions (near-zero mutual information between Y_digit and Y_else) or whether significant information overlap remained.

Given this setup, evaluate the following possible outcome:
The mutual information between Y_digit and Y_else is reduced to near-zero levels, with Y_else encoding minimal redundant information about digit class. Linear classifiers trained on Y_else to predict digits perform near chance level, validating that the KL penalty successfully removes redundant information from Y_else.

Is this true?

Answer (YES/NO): NO